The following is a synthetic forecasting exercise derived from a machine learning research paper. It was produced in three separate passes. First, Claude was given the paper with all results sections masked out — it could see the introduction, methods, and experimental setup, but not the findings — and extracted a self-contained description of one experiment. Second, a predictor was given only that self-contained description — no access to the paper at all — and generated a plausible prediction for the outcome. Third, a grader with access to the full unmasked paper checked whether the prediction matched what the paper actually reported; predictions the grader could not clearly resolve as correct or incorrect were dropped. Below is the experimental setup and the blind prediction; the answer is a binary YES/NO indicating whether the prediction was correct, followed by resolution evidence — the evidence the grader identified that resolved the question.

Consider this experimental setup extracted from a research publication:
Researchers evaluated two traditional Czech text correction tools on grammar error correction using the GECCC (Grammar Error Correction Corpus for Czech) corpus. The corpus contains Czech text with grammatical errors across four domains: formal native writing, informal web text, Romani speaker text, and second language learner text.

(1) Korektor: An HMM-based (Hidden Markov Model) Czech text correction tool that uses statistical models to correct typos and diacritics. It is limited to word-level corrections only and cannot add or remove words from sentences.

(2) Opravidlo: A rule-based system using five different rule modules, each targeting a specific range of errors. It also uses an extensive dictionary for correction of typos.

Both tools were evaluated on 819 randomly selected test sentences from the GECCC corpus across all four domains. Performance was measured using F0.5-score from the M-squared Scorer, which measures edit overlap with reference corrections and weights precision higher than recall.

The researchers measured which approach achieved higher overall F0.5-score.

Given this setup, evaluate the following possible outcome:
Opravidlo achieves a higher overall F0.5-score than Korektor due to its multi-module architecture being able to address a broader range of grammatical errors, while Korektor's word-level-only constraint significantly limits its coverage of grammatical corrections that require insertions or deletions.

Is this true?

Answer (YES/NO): NO